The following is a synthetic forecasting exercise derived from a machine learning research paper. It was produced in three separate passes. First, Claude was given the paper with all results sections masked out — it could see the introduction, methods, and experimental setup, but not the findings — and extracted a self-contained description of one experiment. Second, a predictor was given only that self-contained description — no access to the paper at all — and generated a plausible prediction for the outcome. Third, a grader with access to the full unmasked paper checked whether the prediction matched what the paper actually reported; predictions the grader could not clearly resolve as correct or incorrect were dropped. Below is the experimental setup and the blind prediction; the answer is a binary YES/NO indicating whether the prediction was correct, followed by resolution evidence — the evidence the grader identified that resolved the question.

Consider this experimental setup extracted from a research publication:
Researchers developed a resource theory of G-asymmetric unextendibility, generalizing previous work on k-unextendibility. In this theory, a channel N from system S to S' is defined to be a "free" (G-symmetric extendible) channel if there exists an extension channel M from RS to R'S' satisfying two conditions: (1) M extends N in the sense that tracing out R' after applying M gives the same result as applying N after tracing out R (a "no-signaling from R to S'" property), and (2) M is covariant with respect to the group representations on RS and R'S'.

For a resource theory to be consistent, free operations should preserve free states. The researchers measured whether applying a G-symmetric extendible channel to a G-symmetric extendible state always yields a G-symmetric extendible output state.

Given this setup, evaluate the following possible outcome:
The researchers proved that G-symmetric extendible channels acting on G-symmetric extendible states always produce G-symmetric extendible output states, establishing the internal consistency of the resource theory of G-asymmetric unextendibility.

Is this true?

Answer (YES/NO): YES